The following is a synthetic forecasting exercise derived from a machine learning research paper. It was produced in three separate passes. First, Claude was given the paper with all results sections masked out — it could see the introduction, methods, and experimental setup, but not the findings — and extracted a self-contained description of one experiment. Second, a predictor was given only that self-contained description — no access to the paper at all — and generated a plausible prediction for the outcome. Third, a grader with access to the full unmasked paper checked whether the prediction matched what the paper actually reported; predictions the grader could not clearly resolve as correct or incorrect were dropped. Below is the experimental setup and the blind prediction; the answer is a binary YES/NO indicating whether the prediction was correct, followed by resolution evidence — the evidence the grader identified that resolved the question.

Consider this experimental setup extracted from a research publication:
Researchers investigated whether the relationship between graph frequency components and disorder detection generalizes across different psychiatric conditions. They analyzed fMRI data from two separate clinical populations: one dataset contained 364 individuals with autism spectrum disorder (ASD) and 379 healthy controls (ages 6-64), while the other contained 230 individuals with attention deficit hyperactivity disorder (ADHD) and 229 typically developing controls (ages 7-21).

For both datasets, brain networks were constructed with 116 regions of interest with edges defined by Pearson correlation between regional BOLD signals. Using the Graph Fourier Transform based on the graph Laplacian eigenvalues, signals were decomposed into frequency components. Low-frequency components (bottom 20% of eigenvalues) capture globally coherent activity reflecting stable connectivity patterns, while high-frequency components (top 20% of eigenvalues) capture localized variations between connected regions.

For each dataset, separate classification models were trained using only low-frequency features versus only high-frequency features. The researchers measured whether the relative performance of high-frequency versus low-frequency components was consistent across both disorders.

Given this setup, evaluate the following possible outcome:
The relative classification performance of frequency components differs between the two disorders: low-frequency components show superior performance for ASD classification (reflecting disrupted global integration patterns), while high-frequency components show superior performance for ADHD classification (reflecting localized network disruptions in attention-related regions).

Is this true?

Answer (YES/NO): NO